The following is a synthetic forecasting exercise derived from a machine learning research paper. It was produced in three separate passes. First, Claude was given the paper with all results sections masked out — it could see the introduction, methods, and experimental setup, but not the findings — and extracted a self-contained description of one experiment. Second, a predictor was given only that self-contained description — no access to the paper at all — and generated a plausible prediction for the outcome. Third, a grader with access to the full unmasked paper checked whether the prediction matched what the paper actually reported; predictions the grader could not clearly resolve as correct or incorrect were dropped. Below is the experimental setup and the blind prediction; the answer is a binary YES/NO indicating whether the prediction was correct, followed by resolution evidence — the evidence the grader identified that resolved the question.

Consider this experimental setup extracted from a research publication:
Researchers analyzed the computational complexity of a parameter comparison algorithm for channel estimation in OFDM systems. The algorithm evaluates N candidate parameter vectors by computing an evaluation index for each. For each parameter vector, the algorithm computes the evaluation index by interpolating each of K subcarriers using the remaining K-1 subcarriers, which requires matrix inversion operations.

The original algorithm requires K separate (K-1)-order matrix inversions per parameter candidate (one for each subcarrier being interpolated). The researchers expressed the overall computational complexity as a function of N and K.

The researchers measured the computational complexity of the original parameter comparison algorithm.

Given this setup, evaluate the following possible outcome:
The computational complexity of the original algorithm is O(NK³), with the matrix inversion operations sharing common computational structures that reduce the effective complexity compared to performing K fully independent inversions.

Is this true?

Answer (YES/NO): NO